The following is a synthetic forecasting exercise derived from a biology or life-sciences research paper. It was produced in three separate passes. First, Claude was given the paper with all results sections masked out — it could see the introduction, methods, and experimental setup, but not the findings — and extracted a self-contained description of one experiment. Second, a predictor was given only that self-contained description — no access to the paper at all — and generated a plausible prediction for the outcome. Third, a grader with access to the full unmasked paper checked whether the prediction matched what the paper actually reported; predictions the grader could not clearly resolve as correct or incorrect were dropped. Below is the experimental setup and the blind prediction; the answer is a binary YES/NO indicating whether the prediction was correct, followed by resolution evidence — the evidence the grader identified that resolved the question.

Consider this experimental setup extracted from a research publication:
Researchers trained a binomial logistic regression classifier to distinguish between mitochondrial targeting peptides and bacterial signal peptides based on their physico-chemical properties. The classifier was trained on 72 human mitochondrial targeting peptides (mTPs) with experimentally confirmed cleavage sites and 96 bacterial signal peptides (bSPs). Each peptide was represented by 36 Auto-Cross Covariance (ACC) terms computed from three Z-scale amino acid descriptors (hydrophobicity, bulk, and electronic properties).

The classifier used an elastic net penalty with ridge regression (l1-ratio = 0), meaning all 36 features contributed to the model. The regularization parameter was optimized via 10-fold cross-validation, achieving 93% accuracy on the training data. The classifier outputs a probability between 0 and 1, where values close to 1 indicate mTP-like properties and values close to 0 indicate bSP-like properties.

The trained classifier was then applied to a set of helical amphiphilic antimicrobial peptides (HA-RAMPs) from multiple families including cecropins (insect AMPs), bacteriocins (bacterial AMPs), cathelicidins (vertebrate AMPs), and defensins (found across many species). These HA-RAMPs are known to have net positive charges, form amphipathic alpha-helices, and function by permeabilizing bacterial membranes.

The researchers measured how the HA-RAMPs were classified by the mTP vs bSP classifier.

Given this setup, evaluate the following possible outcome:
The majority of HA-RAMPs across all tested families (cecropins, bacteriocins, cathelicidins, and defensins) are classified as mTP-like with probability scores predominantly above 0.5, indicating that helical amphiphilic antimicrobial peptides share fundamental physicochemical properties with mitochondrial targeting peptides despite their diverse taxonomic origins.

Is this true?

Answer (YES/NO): YES